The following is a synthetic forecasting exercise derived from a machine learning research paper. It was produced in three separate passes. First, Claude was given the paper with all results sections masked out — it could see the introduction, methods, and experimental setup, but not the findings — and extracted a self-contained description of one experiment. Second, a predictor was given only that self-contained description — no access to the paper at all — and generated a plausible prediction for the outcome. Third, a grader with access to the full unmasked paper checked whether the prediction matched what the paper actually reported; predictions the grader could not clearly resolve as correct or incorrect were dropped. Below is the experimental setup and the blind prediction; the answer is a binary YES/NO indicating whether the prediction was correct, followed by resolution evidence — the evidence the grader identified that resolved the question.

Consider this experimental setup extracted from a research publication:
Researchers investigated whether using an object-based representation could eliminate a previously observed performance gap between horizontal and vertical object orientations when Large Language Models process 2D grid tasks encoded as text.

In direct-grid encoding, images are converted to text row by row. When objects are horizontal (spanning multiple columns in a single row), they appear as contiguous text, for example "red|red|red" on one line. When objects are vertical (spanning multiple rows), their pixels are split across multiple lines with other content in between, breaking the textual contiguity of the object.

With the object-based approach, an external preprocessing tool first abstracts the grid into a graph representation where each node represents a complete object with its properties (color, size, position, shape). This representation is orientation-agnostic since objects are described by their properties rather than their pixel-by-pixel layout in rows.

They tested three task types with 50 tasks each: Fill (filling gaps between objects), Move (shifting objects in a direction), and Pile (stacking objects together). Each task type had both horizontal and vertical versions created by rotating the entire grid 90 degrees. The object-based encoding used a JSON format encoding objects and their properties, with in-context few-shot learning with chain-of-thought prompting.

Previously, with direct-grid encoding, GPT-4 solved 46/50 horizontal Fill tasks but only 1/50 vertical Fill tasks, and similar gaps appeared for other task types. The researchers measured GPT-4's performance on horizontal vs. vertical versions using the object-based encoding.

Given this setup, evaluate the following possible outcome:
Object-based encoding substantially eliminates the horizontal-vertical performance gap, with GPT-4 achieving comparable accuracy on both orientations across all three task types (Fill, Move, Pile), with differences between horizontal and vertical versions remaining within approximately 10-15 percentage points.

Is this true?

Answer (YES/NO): YES